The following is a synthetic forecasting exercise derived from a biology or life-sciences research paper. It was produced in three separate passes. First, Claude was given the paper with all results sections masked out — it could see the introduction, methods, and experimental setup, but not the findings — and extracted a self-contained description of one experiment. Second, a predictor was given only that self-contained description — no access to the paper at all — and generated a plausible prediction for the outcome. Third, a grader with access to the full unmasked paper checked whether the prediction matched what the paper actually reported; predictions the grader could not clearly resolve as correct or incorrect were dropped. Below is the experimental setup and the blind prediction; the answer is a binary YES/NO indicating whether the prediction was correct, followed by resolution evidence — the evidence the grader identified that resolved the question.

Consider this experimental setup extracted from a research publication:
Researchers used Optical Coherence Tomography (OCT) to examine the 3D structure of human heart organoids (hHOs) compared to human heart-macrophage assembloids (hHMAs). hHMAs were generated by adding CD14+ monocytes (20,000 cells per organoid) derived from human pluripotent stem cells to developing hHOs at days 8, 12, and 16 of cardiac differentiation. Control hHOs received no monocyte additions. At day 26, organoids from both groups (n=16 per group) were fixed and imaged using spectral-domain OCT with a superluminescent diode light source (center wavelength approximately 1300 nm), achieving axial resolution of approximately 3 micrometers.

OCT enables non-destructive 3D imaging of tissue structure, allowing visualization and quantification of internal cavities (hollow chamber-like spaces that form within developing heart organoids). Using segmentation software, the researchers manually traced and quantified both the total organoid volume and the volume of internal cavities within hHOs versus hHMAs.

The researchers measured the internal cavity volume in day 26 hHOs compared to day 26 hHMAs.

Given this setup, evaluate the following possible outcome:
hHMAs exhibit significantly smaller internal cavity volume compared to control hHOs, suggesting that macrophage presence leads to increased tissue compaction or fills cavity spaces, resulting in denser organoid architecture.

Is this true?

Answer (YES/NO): NO